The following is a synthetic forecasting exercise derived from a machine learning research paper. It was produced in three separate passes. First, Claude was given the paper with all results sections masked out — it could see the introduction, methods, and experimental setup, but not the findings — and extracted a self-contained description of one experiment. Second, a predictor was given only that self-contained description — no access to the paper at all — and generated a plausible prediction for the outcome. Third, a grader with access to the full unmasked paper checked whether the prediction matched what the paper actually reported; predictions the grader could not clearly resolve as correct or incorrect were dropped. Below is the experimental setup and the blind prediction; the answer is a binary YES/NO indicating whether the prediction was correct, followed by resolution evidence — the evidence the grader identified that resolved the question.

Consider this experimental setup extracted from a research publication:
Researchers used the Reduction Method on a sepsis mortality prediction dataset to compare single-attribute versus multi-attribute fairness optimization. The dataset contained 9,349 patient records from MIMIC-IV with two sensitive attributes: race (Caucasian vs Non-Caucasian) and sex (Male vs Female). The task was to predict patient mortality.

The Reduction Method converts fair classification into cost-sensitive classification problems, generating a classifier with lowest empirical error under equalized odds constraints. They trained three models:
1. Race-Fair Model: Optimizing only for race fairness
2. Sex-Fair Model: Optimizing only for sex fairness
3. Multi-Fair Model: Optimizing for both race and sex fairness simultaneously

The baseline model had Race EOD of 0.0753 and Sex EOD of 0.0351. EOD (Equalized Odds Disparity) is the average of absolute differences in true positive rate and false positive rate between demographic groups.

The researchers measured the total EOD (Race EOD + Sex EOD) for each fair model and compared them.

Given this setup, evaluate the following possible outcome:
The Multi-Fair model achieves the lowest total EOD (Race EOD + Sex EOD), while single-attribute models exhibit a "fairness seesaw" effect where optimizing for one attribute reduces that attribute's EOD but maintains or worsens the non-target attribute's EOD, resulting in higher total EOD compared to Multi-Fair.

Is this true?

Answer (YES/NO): YES